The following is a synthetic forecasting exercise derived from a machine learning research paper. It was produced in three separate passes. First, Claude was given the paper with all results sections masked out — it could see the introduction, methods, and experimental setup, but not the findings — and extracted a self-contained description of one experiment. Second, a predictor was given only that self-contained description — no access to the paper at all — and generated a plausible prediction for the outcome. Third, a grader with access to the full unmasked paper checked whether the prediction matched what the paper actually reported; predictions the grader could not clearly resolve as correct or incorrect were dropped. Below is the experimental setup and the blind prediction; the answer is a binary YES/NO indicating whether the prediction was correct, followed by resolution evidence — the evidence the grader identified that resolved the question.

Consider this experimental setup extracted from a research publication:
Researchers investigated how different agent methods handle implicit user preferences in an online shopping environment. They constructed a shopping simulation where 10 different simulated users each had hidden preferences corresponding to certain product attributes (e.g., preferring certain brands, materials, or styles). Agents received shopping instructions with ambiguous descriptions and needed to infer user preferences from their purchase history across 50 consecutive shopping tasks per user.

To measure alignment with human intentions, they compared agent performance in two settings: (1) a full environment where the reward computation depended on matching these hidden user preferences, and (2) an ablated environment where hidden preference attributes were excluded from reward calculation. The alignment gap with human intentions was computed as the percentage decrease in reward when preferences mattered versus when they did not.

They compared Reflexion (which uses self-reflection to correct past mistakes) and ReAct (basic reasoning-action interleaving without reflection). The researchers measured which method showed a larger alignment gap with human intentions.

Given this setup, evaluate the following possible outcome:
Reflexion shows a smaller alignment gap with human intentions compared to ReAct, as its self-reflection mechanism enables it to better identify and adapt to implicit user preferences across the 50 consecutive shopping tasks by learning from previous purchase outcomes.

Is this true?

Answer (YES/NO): NO